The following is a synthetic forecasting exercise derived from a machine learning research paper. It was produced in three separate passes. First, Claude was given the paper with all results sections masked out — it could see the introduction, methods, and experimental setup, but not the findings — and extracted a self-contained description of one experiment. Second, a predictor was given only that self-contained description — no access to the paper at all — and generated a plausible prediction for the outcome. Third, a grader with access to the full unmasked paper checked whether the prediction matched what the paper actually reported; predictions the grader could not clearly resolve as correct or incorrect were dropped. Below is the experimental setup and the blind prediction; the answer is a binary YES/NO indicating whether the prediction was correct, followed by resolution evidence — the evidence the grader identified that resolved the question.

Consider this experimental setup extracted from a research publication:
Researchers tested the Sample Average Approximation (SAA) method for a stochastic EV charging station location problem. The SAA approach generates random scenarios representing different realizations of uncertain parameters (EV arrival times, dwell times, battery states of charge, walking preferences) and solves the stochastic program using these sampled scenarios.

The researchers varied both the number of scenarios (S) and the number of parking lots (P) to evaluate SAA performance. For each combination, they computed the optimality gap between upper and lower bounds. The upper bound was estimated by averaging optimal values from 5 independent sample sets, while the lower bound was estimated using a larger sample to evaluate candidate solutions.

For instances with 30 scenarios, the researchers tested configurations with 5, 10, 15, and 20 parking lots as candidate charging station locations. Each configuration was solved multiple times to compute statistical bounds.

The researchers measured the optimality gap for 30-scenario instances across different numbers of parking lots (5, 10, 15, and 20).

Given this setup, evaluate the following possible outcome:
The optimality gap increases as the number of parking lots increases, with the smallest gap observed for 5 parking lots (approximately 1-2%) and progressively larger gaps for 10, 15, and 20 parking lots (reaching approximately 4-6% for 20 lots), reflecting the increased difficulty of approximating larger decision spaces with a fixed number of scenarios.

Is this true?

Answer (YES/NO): NO